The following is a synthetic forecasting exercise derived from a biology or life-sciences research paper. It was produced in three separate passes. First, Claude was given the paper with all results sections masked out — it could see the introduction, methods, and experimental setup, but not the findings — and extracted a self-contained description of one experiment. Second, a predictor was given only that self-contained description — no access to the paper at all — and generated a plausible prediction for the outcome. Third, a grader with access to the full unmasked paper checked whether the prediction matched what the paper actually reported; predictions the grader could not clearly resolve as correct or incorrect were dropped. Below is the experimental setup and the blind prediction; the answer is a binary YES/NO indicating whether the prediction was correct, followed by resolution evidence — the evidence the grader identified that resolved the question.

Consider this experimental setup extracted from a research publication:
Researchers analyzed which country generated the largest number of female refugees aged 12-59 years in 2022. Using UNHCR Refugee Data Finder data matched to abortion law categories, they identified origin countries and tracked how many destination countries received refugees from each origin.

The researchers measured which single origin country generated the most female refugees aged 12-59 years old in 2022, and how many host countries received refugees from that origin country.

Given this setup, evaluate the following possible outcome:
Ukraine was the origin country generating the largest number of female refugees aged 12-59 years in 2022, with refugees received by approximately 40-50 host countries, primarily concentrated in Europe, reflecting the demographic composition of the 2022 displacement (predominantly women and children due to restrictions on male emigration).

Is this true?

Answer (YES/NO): NO